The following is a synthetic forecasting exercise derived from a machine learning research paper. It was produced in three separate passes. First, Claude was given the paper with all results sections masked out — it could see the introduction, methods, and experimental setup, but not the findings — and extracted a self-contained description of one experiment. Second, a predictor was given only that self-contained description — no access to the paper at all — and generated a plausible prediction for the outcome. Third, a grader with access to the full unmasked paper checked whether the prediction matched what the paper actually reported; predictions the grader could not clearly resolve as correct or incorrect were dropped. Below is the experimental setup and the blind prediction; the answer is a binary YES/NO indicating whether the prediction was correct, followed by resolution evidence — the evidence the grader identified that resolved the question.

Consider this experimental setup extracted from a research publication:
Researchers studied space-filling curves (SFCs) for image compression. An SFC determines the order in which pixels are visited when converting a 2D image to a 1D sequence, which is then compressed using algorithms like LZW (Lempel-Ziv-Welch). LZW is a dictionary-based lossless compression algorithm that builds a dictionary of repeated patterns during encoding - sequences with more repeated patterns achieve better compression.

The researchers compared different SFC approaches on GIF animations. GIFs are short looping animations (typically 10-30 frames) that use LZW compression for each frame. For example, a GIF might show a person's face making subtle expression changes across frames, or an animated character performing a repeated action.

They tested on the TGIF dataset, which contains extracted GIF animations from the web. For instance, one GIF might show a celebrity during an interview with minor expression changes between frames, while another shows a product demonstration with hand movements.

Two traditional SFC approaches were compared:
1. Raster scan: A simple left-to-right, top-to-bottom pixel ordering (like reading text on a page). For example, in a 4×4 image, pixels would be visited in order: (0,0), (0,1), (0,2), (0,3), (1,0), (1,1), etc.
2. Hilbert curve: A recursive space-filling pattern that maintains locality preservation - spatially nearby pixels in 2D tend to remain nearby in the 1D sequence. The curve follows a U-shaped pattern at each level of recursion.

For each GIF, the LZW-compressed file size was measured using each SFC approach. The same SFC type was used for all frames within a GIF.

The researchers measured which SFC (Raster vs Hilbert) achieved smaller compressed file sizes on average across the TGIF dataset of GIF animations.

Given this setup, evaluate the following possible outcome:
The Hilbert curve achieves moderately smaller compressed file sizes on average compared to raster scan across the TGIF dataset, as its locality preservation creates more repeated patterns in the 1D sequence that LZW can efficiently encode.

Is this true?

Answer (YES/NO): NO